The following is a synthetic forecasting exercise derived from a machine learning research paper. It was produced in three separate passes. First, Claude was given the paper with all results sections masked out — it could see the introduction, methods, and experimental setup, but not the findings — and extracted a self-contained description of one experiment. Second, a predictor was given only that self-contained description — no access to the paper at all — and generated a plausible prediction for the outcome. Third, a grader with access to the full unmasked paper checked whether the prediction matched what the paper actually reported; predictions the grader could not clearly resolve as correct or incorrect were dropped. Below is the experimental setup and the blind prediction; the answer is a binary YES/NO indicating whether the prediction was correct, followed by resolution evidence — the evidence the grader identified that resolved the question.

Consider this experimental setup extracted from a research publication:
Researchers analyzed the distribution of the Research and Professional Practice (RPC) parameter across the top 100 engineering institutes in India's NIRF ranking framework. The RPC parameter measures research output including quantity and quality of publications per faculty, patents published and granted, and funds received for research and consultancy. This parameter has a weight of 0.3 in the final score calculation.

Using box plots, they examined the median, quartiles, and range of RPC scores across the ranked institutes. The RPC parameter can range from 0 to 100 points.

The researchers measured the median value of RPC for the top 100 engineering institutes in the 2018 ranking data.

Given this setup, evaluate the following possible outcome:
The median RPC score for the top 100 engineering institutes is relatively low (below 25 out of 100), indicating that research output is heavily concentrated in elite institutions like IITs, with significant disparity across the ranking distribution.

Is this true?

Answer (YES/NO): NO